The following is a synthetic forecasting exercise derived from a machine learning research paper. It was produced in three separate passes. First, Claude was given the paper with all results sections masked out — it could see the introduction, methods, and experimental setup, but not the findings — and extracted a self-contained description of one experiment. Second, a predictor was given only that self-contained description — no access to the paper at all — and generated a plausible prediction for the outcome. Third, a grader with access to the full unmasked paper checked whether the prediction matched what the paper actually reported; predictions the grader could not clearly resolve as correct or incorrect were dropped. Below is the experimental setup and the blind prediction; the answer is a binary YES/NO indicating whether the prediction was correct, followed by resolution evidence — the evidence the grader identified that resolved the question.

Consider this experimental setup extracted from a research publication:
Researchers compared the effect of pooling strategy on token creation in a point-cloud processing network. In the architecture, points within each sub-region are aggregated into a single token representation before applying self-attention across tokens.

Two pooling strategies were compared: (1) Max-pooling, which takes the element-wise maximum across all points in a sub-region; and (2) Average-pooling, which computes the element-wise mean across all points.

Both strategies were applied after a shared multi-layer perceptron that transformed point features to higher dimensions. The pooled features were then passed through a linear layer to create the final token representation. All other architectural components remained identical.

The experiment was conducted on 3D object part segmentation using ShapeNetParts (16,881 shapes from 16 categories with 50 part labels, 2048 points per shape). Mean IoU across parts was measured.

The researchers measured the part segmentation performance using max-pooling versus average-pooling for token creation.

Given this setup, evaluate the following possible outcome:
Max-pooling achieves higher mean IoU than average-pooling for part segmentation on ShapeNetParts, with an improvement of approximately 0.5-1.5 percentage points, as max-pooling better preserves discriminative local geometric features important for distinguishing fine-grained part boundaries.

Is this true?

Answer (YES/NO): NO